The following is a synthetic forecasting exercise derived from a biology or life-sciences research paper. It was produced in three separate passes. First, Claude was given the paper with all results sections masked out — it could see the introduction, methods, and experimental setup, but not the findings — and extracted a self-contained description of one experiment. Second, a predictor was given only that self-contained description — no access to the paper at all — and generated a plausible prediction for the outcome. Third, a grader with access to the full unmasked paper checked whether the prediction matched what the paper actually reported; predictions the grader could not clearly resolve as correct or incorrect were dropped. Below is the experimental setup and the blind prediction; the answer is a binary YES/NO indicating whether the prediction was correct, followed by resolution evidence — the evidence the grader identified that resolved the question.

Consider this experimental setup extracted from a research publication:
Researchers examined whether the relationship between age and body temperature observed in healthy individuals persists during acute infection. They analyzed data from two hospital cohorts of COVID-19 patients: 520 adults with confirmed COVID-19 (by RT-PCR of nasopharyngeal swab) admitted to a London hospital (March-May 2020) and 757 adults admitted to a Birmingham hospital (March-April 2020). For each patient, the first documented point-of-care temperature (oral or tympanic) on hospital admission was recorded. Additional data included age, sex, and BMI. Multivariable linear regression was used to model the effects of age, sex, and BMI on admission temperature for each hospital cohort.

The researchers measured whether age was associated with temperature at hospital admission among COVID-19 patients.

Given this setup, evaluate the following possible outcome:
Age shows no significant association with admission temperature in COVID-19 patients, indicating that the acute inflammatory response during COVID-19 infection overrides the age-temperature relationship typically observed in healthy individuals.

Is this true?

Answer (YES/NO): NO